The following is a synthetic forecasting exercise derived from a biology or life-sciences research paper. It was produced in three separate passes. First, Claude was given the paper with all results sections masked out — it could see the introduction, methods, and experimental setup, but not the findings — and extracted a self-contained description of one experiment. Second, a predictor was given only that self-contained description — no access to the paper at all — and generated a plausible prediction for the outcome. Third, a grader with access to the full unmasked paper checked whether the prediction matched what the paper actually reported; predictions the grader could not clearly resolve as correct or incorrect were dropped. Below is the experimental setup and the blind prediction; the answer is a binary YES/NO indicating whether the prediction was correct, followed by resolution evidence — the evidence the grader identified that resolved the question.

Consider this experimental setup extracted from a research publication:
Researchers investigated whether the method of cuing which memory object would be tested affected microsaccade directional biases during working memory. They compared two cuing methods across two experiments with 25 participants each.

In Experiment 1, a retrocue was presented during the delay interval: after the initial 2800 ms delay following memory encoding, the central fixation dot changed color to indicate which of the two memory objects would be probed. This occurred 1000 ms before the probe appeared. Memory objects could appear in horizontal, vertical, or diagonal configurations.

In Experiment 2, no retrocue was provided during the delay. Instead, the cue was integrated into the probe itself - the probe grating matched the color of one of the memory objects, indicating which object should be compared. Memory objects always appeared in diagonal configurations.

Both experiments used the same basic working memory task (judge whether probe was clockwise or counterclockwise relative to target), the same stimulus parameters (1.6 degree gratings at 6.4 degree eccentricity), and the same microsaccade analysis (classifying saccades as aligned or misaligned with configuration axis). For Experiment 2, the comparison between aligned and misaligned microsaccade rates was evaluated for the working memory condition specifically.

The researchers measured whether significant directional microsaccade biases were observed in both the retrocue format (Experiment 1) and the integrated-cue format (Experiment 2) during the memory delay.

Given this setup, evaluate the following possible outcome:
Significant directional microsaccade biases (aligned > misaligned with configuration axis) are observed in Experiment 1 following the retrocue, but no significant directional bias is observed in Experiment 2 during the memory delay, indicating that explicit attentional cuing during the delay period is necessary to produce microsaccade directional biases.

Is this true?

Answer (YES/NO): NO